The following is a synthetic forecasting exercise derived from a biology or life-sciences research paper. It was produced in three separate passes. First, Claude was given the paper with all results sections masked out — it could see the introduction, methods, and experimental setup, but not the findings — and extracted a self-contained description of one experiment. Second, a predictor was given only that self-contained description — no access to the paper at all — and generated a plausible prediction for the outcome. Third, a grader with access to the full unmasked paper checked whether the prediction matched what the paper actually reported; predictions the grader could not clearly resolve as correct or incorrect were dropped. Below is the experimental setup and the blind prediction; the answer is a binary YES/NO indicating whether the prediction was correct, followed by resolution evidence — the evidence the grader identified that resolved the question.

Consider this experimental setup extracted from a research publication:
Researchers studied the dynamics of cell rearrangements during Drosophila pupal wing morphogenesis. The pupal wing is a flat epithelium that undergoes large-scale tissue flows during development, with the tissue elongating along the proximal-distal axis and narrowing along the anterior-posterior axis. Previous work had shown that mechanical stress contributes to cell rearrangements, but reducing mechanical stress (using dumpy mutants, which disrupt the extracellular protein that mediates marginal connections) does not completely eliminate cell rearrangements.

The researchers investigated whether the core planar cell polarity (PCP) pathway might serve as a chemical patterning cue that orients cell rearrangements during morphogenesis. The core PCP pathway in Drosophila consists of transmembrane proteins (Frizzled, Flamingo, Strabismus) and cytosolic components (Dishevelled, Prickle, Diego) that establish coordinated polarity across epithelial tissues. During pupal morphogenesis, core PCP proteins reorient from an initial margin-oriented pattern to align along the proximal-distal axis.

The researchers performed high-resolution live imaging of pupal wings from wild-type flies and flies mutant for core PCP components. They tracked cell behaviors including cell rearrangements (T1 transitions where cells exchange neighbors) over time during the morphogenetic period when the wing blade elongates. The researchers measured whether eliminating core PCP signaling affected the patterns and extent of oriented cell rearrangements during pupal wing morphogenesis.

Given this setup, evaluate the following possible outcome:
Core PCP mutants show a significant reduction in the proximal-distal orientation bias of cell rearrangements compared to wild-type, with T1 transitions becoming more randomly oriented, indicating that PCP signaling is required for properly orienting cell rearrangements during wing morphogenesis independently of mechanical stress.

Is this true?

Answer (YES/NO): NO